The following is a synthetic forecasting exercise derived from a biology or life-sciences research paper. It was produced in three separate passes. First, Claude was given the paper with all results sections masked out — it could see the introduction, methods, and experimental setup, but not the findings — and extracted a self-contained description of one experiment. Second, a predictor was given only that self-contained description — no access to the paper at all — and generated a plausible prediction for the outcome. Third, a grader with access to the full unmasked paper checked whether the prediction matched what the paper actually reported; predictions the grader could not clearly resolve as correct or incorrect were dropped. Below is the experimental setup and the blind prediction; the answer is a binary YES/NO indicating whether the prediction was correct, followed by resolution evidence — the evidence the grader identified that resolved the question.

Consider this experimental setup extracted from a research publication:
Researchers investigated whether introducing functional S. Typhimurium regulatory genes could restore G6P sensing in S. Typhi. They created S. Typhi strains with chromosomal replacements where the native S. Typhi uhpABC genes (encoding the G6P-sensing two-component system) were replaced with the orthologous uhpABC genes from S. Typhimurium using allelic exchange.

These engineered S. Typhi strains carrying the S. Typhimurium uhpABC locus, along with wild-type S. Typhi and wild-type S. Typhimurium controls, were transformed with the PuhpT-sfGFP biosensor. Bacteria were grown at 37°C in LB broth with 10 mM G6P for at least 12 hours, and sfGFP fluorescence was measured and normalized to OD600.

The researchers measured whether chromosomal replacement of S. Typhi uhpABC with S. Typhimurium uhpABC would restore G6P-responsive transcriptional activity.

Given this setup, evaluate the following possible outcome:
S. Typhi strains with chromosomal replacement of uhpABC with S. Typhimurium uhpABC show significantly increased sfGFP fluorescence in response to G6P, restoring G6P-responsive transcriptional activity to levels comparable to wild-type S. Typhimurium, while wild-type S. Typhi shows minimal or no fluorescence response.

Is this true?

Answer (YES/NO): YES